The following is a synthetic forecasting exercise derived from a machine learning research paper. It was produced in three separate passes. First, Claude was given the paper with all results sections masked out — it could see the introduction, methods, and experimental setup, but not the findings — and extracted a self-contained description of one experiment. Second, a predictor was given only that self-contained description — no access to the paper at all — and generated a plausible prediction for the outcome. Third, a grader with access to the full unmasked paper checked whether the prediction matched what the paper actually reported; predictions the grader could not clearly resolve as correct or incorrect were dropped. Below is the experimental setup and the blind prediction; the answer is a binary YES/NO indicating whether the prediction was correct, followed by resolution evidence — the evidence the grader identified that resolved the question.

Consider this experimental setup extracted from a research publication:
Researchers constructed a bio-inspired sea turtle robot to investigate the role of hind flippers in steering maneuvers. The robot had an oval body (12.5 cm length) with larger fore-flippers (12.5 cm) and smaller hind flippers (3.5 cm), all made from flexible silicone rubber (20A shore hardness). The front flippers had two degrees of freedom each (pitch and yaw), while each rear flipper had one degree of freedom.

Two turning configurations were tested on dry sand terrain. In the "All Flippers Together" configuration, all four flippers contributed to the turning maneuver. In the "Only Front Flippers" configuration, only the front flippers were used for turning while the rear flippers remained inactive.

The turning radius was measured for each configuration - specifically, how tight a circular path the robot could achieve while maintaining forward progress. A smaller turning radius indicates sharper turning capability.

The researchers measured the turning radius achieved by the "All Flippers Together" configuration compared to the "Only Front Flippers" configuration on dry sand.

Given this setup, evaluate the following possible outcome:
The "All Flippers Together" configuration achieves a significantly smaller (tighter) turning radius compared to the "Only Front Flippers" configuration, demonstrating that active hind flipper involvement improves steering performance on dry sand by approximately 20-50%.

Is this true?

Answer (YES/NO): NO